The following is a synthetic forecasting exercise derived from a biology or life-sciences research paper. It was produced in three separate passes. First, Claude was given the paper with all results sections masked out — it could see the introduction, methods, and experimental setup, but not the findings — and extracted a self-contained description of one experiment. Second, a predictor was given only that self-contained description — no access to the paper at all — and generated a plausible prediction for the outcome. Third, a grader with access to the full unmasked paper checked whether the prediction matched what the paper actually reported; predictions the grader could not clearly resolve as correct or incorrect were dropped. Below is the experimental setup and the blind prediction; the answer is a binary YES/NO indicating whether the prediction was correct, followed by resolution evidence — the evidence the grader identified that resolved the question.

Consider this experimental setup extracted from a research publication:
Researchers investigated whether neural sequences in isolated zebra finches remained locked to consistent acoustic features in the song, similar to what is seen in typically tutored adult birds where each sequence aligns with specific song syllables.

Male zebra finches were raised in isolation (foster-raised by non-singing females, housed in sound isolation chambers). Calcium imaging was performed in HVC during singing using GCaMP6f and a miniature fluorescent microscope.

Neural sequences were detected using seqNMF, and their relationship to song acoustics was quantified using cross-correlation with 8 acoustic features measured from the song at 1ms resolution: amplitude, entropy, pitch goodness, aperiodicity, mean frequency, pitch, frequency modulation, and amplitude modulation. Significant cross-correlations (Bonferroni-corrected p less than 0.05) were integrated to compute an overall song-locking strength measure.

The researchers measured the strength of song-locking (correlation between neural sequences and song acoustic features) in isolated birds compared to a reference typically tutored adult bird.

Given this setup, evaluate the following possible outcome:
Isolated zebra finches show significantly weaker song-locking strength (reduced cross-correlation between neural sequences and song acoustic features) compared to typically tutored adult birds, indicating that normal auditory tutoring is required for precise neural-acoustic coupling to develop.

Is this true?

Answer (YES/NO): YES